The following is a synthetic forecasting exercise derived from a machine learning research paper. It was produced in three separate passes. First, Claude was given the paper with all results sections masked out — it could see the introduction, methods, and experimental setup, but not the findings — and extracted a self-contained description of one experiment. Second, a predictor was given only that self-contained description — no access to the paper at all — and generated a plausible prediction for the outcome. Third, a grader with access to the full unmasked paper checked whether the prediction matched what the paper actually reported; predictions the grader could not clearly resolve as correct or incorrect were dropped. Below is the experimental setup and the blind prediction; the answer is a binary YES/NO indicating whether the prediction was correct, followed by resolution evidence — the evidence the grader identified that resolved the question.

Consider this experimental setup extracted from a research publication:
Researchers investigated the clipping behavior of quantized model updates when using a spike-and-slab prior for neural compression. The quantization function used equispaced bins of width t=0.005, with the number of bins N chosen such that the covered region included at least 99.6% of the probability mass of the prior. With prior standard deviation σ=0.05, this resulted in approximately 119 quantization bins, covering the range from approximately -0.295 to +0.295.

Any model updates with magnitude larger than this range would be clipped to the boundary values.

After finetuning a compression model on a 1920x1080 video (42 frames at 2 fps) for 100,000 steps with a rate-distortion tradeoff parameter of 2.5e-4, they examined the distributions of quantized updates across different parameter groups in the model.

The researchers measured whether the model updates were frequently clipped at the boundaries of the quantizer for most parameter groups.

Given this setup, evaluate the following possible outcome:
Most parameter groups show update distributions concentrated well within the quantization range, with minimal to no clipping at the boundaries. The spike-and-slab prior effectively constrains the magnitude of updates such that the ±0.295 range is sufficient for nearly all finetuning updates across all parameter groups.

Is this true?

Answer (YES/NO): NO